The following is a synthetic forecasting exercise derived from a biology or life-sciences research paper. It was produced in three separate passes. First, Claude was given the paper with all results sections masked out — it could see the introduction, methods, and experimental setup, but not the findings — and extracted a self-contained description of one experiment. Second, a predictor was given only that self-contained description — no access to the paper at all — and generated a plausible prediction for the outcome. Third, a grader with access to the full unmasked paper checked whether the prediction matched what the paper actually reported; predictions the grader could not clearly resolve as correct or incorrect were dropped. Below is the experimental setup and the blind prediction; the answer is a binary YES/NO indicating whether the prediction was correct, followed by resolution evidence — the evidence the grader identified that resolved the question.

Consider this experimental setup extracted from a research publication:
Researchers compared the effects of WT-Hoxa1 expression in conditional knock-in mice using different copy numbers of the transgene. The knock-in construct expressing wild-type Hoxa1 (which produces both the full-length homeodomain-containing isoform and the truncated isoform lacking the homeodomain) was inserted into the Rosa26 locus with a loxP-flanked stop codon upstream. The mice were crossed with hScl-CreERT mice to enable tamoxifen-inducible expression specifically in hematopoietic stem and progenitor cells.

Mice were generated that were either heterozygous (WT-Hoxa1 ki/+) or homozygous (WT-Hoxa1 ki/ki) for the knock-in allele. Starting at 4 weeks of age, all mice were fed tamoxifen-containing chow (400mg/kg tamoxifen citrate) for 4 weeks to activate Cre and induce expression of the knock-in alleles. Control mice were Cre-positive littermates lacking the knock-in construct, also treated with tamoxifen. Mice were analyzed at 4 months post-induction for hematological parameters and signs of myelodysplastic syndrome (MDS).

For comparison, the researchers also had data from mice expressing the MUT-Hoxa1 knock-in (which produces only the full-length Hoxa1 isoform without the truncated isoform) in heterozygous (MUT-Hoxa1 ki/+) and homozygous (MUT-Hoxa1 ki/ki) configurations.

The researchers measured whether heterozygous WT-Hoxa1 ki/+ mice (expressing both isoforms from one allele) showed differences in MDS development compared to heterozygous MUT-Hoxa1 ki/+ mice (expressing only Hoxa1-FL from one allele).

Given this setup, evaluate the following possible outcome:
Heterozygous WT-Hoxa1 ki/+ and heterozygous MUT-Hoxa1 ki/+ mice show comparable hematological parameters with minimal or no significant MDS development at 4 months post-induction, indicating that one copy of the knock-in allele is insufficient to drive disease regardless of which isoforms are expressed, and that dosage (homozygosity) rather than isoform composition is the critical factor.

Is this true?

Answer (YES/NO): NO